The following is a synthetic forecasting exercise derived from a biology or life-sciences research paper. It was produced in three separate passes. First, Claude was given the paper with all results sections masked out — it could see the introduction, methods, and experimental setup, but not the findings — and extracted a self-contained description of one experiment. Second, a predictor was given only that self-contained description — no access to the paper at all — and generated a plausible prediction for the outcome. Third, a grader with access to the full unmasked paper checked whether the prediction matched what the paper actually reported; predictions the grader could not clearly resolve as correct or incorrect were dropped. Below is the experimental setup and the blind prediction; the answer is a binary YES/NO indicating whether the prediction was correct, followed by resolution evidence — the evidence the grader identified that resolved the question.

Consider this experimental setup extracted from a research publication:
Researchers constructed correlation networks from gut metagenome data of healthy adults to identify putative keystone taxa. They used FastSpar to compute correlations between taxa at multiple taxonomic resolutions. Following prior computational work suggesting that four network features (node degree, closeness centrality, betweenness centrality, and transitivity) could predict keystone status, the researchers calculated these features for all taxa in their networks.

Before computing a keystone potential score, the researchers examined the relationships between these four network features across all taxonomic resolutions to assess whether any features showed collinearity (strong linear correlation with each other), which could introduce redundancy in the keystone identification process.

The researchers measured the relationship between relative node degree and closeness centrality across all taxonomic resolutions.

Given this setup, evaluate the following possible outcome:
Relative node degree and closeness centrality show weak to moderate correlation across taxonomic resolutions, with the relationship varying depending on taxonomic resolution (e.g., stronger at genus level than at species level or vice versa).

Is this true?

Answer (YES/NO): NO